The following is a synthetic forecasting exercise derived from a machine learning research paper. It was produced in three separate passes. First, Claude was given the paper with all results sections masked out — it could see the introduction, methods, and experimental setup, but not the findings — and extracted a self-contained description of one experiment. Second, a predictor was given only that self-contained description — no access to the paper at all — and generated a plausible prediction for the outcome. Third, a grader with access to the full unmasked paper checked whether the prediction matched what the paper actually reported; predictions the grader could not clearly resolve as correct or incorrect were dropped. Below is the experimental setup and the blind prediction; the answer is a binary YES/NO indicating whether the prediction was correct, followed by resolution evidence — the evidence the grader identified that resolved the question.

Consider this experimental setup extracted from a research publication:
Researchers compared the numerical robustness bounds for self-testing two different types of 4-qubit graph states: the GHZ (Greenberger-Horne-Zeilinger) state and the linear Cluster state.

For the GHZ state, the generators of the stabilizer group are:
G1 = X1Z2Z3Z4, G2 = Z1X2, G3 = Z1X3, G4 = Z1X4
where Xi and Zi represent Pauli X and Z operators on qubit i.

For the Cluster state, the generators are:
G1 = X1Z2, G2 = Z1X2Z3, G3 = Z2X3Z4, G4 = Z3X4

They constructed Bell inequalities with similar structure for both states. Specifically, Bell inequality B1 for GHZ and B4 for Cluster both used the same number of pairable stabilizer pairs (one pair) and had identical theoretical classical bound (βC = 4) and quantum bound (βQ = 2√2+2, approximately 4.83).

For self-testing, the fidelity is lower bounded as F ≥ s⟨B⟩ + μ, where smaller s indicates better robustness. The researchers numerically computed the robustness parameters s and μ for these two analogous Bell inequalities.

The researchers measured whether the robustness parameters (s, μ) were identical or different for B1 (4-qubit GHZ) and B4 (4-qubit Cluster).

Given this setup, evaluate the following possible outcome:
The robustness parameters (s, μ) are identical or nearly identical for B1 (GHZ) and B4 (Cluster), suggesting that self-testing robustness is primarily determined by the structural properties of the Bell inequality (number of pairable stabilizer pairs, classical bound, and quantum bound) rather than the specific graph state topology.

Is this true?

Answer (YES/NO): YES